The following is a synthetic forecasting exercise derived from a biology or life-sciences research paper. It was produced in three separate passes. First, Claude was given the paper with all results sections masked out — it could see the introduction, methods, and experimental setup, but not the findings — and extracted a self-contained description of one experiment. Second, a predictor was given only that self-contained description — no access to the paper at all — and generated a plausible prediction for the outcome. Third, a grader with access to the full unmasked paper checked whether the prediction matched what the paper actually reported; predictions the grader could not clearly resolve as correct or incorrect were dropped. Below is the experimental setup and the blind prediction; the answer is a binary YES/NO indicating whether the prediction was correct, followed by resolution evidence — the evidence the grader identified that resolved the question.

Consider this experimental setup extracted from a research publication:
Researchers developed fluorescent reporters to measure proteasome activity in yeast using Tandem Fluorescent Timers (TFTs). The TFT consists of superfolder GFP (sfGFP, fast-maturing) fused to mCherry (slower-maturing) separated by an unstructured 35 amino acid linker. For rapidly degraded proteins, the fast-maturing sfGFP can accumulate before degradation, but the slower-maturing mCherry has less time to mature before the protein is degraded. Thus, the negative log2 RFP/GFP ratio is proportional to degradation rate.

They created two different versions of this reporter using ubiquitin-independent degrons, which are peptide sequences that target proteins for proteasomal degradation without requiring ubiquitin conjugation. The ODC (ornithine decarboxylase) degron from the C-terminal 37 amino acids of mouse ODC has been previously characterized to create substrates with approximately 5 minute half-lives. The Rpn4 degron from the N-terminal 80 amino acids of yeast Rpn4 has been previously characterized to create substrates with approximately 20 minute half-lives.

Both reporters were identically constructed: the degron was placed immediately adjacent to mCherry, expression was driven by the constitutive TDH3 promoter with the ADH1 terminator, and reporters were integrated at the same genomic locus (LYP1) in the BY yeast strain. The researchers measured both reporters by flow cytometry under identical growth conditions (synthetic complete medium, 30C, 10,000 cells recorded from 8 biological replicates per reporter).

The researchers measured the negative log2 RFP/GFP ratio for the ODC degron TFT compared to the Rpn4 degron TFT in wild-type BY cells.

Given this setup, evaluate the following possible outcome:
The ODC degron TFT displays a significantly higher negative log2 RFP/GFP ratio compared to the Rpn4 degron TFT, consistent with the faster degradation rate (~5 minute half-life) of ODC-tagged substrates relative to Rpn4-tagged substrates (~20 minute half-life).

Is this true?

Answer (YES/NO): YES